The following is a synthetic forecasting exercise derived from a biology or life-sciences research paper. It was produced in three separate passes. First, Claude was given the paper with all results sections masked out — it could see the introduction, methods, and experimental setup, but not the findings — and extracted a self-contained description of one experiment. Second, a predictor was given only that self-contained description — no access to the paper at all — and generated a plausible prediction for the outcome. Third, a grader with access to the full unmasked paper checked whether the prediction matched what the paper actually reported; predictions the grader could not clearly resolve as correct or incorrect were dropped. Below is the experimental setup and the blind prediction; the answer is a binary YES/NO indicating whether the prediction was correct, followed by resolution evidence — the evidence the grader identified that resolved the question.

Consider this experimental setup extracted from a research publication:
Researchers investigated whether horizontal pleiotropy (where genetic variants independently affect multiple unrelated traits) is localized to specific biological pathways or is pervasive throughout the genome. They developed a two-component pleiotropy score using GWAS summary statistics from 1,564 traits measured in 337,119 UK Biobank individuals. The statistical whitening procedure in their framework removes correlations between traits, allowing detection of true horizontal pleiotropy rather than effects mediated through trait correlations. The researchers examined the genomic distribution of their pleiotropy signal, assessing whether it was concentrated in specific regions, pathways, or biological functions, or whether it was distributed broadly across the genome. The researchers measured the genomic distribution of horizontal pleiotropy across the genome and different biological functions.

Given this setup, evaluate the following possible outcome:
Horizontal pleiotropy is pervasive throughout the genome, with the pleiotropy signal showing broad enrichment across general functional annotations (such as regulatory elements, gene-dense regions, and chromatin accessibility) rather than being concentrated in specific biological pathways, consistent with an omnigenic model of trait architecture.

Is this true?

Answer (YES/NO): YES